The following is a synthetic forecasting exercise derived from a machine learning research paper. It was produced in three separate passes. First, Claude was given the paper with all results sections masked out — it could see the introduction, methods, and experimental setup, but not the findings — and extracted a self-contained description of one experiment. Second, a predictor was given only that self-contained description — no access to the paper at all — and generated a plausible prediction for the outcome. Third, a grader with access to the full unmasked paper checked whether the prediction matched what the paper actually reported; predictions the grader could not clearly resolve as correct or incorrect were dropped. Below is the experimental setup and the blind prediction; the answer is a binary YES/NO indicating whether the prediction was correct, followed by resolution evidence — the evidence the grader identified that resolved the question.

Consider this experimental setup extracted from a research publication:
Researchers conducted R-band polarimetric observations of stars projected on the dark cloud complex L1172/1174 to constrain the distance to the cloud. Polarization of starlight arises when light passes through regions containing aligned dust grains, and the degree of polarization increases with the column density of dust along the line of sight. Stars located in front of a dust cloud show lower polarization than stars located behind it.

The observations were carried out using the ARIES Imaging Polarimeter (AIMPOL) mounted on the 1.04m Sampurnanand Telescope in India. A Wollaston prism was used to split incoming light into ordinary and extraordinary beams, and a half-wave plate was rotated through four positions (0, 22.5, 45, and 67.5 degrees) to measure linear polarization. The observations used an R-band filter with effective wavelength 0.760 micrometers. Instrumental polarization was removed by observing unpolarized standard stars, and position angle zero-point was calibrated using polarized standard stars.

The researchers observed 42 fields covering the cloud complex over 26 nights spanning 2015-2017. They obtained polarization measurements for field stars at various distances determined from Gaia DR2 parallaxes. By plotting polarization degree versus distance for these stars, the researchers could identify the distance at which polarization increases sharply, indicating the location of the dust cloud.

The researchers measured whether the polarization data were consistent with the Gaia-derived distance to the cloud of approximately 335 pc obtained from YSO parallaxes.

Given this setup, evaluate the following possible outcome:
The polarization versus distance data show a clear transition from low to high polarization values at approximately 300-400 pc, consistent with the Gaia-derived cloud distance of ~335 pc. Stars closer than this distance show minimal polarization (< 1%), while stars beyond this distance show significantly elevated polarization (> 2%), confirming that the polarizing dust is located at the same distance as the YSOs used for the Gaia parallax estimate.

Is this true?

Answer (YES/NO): YES